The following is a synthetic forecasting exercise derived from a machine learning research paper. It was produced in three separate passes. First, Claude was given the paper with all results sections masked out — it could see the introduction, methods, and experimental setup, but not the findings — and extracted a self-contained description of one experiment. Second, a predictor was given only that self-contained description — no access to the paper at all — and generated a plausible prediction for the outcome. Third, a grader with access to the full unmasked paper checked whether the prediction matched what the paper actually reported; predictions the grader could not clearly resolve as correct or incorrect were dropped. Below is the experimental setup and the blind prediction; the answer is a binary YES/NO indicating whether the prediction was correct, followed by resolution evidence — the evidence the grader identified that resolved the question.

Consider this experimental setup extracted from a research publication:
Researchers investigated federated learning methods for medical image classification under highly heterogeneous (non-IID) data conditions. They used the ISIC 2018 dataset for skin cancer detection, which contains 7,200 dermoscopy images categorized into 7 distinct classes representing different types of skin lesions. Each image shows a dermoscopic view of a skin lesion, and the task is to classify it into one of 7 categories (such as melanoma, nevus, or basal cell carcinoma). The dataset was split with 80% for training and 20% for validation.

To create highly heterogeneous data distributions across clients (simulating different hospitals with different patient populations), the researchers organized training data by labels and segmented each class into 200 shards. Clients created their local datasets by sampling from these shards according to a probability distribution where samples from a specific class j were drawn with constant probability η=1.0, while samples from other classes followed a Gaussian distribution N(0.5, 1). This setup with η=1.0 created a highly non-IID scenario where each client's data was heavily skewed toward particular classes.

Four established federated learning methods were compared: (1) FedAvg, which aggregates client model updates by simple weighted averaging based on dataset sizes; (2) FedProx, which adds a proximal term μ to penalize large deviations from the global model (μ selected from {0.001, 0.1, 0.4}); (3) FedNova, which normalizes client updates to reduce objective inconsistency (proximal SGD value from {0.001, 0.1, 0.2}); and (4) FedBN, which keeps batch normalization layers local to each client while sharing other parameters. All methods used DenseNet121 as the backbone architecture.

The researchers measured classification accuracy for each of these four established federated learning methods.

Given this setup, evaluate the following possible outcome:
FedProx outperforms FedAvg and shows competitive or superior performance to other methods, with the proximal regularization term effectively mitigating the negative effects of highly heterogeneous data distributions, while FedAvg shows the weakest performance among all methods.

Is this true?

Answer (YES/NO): NO